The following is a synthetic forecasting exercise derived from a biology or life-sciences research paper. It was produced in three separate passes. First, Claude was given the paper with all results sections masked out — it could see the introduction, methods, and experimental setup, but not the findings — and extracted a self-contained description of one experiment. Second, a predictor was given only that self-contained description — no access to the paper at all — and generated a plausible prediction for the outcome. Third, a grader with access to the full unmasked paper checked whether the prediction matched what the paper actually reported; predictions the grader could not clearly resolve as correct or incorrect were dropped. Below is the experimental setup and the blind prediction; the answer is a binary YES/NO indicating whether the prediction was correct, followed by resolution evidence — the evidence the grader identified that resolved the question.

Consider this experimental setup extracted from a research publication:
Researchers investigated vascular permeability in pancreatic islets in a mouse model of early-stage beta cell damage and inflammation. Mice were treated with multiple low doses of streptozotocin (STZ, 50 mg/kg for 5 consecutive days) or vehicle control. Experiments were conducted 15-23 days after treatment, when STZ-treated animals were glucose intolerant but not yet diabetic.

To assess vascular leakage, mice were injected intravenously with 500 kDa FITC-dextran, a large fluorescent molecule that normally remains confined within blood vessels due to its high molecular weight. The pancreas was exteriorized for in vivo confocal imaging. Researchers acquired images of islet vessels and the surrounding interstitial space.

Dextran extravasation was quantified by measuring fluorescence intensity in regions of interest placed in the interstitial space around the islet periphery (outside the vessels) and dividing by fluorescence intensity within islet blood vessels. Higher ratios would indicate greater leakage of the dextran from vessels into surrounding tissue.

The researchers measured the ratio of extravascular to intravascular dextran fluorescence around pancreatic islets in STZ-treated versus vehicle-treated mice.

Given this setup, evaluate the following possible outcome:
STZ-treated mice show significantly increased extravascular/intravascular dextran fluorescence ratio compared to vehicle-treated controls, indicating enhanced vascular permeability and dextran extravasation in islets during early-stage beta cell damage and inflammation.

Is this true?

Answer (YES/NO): YES